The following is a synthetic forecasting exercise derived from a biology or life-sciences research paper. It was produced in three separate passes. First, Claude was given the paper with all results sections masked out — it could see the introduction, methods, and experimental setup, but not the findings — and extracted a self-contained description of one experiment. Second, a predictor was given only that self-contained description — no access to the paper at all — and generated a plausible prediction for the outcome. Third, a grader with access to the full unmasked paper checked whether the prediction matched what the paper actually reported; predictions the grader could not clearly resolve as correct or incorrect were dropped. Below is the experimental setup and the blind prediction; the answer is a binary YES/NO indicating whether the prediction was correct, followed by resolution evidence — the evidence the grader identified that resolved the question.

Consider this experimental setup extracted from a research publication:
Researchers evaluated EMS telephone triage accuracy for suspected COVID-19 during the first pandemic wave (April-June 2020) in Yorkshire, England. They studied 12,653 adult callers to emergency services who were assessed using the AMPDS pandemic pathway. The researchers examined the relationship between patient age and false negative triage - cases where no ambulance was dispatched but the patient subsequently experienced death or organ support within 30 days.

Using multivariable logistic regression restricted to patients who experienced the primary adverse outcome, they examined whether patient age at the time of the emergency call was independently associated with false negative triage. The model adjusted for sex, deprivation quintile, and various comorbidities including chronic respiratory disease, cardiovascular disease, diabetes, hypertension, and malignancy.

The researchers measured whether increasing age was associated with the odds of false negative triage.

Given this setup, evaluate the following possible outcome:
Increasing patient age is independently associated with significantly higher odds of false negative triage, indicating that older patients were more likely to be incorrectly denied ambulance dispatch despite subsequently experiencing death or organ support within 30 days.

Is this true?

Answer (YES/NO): NO